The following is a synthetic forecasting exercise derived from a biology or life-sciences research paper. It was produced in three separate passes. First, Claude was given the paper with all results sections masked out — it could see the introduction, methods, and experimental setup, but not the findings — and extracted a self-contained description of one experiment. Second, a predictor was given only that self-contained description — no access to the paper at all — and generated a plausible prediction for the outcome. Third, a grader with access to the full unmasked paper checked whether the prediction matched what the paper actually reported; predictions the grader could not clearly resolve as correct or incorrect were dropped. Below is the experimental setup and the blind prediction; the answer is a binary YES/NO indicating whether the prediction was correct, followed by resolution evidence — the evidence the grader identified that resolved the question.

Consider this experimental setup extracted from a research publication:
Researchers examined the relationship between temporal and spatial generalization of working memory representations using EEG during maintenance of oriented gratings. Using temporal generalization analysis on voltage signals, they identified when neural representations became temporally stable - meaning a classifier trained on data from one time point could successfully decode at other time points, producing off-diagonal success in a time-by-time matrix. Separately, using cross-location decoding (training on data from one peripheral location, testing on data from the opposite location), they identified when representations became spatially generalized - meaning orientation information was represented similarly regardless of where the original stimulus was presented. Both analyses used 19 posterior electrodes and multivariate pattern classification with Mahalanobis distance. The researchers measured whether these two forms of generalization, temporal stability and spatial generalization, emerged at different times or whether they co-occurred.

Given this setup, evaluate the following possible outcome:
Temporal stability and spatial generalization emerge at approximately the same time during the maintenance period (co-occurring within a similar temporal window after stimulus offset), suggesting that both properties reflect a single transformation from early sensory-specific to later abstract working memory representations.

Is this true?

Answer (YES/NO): YES